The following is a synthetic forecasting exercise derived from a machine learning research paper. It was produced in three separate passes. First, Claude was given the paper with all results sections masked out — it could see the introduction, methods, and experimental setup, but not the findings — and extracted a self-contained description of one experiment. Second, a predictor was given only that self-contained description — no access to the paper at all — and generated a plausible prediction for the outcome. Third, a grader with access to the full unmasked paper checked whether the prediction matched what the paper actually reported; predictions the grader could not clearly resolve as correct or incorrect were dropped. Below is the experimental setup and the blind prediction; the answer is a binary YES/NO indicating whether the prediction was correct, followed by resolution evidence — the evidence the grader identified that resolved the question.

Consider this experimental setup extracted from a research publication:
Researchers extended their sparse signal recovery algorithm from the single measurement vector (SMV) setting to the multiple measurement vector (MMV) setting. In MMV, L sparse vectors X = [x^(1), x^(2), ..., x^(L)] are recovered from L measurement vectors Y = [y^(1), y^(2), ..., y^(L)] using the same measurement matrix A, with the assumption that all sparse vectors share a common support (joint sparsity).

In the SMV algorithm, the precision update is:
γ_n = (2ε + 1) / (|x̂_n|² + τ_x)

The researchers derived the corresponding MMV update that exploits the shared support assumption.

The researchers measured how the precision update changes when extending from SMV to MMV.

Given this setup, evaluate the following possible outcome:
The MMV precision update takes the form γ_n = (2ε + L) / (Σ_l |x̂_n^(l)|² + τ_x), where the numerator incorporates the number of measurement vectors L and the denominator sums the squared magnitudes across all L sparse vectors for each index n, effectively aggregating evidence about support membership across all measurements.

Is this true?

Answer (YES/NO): NO